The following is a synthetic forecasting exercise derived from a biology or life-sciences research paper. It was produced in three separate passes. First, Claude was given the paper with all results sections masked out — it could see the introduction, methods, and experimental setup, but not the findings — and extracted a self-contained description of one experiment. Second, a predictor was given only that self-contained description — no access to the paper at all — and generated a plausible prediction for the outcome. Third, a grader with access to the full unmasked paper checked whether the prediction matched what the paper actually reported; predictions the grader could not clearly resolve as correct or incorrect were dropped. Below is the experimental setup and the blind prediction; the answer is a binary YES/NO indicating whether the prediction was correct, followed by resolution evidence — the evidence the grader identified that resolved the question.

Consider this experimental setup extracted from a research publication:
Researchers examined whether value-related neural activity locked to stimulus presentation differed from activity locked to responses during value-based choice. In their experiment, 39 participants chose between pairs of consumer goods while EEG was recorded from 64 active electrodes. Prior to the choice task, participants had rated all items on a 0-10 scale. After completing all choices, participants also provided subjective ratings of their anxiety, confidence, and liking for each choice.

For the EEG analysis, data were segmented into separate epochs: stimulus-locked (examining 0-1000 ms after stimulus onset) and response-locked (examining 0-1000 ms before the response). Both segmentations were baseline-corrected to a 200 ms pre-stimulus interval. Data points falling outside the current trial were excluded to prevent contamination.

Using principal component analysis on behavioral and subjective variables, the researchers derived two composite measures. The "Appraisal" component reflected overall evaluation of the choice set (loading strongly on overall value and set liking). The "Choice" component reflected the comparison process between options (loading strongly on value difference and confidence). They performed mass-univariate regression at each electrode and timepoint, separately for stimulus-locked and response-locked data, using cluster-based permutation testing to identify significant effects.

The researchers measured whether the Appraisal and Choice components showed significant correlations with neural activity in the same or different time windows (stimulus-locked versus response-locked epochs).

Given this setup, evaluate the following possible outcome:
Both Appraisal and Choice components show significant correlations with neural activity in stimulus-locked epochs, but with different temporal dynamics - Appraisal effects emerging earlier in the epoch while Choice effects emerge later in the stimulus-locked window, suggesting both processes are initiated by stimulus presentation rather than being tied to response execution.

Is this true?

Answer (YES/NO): NO